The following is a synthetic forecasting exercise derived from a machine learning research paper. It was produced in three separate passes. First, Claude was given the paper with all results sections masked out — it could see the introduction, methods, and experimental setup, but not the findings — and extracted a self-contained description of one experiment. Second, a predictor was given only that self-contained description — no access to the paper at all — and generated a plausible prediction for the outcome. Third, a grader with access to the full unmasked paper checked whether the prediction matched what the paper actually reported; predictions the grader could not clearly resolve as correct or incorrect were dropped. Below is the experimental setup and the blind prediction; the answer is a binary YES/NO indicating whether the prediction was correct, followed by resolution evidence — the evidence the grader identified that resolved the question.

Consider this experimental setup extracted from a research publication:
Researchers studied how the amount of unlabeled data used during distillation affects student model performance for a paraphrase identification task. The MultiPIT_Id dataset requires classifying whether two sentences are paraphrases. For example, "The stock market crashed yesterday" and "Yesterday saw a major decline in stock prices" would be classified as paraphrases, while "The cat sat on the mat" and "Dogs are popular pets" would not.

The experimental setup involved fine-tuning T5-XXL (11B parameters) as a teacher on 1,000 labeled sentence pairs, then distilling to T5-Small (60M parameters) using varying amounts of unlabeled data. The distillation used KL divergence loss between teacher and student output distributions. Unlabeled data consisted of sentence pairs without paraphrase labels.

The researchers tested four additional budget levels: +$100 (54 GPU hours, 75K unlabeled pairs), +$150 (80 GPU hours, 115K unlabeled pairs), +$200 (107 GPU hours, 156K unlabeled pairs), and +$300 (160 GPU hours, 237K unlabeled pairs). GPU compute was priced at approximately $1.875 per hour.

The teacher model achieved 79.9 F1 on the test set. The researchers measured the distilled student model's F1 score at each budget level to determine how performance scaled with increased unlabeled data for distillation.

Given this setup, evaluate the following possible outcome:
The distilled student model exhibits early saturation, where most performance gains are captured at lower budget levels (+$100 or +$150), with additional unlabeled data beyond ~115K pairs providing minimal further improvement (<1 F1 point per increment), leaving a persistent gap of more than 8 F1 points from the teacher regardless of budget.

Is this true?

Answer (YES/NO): NO